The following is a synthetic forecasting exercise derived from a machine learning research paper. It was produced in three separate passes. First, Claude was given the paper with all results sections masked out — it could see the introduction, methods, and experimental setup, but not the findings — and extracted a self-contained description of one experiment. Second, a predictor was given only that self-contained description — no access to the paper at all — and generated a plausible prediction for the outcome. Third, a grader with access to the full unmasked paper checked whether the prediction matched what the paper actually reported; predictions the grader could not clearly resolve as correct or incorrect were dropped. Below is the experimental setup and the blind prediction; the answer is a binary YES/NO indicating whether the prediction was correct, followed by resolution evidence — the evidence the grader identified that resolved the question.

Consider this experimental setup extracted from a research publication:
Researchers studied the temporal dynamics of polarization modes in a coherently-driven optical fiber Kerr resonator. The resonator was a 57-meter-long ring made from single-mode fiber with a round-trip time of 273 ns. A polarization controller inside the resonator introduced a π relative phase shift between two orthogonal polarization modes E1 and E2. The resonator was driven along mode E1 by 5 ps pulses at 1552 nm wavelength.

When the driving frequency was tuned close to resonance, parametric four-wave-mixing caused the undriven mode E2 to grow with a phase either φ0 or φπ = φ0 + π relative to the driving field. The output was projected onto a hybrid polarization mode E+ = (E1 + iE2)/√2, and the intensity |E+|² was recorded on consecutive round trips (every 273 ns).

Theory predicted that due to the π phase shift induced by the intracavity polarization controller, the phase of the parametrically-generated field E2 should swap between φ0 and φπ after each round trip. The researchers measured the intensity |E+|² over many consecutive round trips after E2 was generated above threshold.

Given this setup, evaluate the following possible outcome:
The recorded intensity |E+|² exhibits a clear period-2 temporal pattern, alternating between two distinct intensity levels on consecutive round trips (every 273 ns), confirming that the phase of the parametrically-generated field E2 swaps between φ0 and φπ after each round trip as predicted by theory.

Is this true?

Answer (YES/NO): YES